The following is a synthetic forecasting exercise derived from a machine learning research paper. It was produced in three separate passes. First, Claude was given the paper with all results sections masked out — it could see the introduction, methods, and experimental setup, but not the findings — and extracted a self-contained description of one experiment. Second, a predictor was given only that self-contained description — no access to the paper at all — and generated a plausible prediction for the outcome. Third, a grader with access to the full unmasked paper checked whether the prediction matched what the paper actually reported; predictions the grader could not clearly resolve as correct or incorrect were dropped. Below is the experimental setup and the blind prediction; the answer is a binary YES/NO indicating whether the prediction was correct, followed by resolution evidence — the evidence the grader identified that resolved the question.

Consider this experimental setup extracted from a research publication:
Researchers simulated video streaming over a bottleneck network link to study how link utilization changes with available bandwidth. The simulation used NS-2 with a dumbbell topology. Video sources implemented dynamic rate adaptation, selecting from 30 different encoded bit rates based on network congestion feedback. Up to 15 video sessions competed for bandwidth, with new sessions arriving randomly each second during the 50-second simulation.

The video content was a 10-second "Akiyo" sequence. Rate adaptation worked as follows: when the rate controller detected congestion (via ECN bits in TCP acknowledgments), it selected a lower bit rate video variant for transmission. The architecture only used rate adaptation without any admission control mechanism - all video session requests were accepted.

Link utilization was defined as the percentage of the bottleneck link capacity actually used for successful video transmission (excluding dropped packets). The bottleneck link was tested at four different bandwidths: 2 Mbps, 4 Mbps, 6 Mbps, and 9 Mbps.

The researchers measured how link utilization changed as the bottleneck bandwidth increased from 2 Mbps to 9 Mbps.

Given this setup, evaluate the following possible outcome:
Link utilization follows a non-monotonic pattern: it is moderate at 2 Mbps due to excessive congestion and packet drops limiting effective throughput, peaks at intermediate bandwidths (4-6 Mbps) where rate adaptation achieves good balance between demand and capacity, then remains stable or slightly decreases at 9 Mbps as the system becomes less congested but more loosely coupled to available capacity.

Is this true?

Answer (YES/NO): NO